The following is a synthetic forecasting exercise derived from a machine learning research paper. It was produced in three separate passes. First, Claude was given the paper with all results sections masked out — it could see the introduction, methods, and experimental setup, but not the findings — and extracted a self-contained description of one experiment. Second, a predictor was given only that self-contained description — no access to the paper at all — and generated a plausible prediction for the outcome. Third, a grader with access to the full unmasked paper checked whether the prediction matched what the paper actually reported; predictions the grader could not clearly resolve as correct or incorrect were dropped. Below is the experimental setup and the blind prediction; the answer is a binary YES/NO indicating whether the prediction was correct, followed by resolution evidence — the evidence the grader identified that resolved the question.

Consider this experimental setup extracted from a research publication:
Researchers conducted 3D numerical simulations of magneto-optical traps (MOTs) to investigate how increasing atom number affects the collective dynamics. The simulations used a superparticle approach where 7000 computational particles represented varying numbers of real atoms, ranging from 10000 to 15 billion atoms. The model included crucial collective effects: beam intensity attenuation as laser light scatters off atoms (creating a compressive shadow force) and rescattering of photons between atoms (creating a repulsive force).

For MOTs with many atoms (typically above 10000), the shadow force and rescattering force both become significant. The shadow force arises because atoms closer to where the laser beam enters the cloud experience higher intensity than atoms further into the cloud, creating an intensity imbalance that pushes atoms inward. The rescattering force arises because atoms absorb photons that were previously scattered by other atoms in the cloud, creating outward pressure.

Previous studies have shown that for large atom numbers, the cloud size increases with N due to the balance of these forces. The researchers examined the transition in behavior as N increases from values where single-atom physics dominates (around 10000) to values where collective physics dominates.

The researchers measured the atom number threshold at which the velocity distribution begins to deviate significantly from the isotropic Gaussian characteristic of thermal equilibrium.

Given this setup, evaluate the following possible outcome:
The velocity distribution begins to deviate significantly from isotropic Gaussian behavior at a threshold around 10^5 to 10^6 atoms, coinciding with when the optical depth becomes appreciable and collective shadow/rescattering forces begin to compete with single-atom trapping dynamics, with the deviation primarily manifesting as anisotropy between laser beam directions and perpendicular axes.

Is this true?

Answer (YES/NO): NO